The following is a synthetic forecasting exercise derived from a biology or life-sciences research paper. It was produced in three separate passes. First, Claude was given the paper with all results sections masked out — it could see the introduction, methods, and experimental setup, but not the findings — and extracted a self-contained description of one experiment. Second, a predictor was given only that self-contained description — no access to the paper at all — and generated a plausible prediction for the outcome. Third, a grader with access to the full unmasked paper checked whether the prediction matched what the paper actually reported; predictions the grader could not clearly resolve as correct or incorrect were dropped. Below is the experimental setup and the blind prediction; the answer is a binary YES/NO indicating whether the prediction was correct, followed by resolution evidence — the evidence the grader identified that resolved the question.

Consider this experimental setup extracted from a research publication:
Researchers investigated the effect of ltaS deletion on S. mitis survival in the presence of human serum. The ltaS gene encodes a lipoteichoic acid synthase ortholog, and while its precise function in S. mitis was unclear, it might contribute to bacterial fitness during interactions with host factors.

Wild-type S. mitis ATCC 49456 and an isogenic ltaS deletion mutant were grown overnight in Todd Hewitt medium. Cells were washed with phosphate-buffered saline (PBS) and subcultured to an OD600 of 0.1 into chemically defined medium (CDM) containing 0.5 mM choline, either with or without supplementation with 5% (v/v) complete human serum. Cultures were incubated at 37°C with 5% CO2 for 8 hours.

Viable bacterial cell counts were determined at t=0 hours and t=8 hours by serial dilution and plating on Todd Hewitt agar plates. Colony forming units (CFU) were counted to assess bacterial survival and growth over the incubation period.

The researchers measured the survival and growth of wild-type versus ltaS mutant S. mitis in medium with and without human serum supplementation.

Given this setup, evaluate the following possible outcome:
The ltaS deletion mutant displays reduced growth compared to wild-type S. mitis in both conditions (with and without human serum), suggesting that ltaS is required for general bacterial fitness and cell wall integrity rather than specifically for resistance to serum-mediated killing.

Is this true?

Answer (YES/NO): NO